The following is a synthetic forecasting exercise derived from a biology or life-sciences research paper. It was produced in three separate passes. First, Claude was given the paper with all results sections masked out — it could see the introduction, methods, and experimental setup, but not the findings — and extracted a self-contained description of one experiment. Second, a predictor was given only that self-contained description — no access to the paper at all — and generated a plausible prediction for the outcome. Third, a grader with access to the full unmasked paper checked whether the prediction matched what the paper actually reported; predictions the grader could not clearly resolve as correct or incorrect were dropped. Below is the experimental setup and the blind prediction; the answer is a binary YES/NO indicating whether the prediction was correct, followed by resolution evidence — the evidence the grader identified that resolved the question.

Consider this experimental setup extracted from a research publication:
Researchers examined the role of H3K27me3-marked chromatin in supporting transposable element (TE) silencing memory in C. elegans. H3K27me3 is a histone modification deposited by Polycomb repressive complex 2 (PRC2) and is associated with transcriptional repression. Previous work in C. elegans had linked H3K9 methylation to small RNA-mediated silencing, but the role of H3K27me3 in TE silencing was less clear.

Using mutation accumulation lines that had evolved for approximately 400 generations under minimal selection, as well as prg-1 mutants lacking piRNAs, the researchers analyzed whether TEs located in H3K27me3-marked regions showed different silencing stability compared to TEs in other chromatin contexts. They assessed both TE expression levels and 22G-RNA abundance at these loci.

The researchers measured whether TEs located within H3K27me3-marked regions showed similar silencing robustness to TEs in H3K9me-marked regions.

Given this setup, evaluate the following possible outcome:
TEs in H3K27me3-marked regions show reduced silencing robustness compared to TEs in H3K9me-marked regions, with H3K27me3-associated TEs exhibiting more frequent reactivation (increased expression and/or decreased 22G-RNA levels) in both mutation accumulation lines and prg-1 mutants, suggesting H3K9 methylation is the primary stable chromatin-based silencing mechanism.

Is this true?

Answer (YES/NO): NO